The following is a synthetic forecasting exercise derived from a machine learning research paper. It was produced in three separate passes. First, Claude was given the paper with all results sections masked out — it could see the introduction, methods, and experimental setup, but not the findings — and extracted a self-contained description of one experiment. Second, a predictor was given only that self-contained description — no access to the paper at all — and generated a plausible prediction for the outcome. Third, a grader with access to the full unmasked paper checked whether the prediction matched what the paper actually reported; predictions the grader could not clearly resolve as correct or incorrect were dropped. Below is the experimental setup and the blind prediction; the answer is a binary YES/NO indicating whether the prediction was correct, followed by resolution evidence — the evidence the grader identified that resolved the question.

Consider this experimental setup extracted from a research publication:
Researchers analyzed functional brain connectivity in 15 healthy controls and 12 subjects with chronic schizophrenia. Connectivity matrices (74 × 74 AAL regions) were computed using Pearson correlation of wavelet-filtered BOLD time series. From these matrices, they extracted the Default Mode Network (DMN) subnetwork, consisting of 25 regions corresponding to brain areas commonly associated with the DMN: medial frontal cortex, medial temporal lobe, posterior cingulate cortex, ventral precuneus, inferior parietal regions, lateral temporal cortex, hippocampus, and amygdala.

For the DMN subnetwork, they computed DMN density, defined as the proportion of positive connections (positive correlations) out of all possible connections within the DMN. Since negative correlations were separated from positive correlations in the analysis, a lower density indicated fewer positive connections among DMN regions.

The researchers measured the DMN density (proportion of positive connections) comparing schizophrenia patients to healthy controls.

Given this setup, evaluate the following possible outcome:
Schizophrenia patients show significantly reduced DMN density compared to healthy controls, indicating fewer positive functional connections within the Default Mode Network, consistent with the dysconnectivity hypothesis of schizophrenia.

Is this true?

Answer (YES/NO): NO